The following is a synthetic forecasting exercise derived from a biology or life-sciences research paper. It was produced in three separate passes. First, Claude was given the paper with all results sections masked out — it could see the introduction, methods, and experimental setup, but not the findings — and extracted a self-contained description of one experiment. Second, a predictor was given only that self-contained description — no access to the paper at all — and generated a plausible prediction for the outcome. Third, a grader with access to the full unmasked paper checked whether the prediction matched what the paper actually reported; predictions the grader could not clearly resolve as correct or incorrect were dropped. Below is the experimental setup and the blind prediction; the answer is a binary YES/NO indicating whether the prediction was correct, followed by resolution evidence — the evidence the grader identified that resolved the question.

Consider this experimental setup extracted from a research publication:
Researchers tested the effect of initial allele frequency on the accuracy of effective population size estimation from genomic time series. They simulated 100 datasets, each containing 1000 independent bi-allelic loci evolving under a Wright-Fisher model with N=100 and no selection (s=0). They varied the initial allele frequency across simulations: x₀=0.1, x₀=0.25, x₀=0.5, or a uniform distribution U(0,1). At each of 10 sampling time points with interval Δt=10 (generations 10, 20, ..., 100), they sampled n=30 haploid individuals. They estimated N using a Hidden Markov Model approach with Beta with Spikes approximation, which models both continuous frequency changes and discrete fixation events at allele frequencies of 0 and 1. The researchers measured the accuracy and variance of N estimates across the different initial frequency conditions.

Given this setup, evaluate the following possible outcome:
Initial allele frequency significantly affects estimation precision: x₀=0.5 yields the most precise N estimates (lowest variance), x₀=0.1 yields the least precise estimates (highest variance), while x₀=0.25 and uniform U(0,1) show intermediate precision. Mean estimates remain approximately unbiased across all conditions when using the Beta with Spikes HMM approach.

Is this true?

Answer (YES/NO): NO